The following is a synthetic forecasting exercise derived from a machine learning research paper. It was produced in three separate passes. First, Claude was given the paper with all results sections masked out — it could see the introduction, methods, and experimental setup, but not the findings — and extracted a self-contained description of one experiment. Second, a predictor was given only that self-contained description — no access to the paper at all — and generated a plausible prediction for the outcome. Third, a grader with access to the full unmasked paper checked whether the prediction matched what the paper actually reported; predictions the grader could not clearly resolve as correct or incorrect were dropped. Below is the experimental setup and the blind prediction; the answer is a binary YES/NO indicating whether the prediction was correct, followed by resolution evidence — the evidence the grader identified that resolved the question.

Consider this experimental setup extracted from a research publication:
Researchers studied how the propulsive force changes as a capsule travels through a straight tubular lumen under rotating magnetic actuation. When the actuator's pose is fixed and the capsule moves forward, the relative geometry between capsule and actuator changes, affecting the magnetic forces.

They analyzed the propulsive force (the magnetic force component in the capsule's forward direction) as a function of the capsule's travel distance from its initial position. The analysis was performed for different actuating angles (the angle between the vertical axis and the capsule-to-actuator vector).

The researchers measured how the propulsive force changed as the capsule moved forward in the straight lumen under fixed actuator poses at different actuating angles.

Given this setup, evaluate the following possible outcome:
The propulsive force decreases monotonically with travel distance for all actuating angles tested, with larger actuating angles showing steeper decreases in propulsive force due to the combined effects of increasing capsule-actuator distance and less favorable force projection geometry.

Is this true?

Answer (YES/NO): NO